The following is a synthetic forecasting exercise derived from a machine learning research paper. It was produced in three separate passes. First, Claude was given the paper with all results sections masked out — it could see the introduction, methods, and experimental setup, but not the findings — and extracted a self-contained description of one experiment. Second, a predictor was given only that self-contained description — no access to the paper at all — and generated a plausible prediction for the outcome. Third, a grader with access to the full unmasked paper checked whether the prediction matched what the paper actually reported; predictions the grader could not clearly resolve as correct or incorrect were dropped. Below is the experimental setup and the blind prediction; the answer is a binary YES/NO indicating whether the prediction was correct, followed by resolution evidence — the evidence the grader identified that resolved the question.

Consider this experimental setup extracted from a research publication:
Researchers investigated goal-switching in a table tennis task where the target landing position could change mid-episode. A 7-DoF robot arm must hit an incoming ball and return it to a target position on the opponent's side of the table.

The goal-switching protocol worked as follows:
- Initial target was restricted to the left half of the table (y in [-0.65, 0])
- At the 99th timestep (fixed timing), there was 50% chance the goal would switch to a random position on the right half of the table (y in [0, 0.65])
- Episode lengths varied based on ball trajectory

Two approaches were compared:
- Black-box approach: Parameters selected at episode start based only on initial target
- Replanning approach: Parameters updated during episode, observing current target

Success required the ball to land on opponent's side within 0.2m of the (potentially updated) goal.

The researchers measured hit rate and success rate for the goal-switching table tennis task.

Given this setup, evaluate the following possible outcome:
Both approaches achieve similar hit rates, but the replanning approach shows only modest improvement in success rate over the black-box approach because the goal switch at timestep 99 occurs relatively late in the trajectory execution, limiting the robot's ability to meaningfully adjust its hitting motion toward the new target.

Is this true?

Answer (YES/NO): NO